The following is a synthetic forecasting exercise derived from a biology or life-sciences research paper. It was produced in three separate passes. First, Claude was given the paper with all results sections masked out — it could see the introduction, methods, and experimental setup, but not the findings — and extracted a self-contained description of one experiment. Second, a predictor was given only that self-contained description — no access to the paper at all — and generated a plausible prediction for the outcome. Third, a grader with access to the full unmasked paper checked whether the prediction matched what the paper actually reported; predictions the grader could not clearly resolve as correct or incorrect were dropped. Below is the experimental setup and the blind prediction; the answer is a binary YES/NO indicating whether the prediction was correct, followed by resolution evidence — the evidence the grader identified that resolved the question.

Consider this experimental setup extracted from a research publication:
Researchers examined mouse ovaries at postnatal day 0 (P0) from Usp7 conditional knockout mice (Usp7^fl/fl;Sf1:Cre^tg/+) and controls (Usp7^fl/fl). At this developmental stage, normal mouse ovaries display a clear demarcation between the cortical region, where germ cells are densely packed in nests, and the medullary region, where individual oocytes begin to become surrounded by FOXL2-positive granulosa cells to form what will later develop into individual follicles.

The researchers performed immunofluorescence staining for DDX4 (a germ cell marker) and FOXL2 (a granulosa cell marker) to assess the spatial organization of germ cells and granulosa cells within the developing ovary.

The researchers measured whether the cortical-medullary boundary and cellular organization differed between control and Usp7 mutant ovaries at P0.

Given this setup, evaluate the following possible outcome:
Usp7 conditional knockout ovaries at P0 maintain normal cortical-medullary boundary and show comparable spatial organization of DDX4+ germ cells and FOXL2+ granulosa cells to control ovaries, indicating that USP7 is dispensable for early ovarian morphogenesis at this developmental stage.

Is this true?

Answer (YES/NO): NO